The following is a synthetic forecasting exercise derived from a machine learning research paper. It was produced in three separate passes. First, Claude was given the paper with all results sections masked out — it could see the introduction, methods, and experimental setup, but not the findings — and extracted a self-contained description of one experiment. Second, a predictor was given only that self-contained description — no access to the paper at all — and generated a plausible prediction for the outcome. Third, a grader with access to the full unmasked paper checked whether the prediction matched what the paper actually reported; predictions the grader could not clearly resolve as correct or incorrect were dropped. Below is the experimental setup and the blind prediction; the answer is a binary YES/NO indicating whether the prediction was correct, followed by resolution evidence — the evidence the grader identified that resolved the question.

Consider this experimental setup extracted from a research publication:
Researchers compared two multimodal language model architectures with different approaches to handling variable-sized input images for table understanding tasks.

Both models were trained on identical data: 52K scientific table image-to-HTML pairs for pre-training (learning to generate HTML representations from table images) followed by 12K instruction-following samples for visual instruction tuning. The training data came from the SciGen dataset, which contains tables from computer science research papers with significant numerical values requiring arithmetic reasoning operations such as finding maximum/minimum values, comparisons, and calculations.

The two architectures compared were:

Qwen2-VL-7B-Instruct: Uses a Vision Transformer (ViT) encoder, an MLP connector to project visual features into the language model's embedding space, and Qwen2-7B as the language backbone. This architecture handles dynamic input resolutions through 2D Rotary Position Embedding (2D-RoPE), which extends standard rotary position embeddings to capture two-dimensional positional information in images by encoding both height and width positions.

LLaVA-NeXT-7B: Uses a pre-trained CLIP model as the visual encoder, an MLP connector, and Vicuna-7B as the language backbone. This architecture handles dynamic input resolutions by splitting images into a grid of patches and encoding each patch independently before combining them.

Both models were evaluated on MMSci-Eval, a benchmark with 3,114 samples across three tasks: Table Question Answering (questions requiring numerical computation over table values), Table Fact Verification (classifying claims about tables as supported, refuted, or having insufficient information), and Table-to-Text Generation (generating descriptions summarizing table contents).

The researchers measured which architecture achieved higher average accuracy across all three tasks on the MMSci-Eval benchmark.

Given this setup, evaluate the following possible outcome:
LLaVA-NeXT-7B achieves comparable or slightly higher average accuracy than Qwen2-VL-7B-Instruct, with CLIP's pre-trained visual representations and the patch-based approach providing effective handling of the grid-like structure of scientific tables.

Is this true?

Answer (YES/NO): NO